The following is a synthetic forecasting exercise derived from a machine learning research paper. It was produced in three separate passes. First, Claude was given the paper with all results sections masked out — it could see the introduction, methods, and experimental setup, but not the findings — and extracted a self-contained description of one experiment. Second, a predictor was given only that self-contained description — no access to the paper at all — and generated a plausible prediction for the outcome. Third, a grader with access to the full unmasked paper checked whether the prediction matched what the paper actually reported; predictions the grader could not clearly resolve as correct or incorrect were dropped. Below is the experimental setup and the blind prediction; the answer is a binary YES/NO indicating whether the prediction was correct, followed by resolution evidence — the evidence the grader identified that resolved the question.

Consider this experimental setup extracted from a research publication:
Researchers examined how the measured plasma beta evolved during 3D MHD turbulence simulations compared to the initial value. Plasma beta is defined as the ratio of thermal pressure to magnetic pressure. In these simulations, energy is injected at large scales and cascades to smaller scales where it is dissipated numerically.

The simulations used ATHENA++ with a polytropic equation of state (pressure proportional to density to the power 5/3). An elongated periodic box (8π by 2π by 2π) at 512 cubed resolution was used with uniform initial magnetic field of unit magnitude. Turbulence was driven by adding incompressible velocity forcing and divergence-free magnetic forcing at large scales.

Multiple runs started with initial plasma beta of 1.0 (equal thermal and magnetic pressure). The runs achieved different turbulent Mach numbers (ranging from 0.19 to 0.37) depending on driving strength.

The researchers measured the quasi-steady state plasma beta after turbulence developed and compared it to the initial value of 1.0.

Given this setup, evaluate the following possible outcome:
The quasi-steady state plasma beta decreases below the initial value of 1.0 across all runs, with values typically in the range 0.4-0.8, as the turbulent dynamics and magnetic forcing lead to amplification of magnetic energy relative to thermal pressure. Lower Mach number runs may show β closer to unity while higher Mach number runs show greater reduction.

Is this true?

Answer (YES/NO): NO